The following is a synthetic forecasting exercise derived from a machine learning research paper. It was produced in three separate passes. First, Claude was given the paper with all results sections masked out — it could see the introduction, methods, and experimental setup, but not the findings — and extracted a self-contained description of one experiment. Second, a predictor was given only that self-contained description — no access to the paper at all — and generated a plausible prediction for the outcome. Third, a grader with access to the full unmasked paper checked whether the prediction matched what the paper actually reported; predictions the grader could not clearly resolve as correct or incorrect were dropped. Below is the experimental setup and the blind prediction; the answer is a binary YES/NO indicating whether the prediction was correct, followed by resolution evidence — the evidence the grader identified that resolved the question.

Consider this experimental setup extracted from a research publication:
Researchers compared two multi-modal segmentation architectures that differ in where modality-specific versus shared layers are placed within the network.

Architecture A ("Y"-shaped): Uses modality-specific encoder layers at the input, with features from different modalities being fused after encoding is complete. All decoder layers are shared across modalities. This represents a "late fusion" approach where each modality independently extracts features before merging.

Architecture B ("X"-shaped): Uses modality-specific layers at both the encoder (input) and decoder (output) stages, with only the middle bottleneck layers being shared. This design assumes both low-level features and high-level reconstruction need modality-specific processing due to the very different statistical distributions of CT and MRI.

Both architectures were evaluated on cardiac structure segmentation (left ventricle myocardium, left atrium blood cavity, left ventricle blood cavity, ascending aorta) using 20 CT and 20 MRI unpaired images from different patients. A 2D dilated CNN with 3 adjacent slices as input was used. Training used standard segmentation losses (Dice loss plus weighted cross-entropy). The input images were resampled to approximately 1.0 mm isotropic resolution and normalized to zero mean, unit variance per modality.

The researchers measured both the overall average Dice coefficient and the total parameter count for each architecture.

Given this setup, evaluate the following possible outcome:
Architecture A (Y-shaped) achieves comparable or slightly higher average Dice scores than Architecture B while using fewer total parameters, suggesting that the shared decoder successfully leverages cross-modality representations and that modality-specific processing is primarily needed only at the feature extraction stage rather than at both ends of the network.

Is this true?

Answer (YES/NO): NO